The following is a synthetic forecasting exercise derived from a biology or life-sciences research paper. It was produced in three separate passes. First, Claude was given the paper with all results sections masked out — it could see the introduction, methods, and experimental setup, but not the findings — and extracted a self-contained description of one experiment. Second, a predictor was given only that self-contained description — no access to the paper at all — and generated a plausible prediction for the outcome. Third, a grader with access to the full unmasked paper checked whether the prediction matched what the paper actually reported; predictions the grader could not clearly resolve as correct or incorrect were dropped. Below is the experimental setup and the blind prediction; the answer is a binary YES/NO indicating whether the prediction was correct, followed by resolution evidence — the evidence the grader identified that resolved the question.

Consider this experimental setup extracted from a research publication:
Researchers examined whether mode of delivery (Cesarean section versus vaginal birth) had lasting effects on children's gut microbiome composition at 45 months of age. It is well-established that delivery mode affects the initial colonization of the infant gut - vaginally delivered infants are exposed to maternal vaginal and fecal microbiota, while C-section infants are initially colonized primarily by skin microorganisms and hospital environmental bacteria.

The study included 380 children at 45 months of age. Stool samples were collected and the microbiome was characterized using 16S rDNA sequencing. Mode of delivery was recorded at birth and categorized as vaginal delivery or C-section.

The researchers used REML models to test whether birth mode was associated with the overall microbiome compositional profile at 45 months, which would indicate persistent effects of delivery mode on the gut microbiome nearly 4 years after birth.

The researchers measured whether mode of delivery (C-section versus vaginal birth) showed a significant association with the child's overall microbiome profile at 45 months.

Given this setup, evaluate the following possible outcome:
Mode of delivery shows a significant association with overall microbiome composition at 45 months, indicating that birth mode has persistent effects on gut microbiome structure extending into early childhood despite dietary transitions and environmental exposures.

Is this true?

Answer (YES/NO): NO